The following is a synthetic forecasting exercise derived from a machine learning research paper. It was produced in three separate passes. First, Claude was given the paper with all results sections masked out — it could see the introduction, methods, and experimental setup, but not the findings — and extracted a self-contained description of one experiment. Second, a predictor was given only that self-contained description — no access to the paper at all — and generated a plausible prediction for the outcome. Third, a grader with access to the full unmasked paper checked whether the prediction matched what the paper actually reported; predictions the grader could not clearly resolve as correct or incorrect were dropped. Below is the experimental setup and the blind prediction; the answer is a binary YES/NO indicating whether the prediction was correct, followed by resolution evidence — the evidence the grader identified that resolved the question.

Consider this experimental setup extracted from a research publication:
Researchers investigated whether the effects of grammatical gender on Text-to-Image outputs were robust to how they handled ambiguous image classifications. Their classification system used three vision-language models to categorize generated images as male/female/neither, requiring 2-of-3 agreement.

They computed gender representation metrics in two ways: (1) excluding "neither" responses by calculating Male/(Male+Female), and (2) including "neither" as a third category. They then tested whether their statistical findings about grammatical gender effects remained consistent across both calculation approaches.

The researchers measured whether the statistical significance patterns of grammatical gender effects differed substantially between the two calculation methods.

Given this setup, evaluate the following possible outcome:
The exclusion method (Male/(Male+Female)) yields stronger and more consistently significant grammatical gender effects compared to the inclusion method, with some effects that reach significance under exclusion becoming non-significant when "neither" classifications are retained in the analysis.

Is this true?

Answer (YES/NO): NO